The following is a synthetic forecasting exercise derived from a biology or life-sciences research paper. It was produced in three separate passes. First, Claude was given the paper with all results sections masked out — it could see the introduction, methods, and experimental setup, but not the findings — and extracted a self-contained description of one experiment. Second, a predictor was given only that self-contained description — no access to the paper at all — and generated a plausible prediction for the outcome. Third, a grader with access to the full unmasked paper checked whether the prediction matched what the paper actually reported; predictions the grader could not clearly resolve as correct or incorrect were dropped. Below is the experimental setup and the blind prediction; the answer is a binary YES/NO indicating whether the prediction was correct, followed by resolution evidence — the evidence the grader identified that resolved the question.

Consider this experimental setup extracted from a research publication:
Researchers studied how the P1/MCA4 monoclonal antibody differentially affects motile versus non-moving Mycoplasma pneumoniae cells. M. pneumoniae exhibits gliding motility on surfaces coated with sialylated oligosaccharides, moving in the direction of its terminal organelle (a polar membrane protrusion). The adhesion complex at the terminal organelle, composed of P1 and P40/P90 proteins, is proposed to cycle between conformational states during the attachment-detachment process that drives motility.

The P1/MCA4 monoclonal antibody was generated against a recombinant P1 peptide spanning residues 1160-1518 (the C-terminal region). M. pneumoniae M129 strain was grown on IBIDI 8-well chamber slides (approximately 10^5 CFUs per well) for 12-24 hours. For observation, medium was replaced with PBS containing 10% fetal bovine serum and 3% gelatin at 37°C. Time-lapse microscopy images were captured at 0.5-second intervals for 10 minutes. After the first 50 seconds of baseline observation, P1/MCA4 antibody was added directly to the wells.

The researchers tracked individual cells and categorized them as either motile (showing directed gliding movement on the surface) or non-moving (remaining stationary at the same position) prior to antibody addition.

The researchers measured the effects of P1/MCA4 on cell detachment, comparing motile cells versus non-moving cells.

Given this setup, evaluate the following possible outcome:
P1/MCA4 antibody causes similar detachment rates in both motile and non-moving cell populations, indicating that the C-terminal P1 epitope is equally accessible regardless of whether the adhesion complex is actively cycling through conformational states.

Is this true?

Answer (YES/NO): NO